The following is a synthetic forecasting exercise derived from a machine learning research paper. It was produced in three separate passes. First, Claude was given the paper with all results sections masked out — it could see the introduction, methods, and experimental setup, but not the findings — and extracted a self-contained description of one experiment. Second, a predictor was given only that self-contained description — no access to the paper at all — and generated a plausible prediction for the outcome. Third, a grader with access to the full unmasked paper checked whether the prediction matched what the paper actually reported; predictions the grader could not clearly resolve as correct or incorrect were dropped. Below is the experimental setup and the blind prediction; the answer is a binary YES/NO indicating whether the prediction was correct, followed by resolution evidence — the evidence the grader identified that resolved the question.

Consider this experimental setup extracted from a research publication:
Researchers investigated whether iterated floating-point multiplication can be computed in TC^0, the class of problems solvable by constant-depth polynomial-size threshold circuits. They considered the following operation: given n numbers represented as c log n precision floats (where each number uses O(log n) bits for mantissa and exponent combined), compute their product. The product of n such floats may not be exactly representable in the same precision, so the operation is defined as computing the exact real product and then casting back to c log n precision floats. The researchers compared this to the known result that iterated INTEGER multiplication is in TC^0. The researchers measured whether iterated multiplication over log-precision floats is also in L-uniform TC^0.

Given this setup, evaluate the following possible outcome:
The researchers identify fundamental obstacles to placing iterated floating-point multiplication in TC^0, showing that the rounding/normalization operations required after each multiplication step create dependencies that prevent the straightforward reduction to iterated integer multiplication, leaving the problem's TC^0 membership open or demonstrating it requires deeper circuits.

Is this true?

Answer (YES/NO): NO